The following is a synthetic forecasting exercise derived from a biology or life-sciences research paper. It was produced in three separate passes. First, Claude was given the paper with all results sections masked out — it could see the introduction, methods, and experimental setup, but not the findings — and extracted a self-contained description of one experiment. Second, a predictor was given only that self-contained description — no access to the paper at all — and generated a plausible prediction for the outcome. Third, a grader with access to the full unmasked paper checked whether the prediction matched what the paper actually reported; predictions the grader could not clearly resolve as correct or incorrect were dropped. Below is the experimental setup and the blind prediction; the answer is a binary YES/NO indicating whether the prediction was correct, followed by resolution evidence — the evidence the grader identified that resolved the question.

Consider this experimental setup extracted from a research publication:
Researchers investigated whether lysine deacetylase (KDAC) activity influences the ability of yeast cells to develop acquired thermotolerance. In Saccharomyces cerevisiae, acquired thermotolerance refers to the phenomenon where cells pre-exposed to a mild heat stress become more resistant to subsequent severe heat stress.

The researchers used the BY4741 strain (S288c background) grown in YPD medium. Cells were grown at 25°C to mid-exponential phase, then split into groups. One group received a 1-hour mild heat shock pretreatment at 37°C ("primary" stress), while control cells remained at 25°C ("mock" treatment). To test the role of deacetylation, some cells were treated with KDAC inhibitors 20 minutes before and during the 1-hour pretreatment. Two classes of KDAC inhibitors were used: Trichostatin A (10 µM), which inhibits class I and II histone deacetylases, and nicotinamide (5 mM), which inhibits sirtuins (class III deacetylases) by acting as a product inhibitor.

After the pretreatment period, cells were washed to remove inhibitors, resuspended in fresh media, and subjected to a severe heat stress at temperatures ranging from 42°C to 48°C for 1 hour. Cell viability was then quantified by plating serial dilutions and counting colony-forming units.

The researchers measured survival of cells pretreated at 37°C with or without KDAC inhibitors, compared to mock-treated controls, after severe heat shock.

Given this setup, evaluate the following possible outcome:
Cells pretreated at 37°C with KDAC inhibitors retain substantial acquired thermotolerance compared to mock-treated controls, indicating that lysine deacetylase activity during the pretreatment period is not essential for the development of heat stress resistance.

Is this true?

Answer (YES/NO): NO